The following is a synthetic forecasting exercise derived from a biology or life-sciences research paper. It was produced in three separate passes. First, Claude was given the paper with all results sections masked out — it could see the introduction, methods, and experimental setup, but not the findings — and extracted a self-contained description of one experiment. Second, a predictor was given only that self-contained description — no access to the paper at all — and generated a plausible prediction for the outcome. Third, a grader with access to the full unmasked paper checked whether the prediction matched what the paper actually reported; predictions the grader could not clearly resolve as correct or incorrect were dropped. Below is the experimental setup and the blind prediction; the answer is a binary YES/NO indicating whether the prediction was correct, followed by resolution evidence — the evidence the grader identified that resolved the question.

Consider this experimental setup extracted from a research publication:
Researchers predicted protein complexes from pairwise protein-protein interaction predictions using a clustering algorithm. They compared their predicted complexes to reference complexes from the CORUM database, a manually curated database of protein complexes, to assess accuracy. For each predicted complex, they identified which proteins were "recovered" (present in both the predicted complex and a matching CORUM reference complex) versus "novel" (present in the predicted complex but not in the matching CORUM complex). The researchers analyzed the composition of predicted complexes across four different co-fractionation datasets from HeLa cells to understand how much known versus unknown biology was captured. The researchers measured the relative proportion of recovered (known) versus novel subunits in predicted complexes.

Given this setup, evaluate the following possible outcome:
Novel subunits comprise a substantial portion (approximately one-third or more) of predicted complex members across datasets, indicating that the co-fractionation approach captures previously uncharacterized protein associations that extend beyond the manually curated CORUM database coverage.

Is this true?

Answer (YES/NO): YES